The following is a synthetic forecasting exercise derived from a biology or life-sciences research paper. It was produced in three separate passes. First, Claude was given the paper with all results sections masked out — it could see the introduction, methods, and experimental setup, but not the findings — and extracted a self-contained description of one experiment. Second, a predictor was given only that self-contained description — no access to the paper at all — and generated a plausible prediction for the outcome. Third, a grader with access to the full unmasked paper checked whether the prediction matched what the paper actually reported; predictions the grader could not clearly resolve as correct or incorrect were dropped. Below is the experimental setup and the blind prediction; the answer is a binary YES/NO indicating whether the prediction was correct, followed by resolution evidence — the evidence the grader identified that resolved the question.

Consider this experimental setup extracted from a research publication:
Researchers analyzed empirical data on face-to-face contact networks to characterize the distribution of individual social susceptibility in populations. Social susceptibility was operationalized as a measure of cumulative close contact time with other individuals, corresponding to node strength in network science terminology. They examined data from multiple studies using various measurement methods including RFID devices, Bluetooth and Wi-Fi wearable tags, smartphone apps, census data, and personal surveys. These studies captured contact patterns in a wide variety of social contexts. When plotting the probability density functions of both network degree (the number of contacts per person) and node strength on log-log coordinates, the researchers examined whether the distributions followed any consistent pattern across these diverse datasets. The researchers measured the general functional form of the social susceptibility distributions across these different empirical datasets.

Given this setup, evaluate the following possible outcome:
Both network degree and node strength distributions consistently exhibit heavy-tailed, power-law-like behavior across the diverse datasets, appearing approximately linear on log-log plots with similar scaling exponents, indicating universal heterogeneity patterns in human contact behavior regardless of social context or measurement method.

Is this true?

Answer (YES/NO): NO